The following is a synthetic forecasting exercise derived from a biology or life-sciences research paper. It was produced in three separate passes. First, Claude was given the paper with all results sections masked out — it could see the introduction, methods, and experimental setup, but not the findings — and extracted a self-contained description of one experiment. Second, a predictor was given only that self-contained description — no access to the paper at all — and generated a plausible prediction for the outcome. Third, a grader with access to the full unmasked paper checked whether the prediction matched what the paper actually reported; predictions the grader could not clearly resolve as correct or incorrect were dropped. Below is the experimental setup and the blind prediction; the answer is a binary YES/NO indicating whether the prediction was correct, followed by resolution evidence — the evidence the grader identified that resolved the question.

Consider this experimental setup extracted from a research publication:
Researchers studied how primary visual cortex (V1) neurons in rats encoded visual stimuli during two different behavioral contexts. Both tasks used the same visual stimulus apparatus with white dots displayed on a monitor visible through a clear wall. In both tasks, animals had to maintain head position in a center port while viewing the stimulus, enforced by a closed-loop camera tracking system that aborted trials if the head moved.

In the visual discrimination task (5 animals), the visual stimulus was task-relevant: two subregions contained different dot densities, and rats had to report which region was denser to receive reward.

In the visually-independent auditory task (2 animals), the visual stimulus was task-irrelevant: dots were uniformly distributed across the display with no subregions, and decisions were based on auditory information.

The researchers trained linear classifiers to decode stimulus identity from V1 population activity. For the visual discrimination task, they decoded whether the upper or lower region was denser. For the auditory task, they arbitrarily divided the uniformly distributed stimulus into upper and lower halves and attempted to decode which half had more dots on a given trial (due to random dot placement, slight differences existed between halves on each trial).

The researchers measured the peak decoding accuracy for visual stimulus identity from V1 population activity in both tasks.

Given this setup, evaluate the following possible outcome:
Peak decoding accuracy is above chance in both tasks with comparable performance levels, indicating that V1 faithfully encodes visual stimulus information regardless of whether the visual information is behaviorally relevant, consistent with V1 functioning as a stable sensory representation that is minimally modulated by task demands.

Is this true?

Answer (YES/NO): YES